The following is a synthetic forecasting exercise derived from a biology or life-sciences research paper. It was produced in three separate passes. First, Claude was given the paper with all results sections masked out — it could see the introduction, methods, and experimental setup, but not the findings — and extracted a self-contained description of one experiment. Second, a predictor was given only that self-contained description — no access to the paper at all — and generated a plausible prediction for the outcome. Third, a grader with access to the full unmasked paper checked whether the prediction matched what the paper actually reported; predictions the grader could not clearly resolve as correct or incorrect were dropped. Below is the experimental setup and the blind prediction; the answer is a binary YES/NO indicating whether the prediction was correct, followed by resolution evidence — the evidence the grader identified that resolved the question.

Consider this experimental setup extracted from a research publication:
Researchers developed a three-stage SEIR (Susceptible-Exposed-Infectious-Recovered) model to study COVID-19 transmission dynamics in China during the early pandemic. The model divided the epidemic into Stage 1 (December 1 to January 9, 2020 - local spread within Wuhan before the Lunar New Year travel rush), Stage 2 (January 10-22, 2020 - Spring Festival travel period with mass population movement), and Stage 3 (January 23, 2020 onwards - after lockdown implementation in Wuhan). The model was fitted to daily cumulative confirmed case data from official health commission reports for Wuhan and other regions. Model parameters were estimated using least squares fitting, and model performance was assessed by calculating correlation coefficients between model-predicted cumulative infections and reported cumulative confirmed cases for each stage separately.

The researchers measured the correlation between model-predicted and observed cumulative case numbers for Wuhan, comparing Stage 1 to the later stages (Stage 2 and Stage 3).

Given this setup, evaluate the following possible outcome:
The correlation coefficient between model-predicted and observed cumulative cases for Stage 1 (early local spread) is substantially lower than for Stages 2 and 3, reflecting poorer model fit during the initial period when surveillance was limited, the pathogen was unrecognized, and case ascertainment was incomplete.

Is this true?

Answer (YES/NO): YES